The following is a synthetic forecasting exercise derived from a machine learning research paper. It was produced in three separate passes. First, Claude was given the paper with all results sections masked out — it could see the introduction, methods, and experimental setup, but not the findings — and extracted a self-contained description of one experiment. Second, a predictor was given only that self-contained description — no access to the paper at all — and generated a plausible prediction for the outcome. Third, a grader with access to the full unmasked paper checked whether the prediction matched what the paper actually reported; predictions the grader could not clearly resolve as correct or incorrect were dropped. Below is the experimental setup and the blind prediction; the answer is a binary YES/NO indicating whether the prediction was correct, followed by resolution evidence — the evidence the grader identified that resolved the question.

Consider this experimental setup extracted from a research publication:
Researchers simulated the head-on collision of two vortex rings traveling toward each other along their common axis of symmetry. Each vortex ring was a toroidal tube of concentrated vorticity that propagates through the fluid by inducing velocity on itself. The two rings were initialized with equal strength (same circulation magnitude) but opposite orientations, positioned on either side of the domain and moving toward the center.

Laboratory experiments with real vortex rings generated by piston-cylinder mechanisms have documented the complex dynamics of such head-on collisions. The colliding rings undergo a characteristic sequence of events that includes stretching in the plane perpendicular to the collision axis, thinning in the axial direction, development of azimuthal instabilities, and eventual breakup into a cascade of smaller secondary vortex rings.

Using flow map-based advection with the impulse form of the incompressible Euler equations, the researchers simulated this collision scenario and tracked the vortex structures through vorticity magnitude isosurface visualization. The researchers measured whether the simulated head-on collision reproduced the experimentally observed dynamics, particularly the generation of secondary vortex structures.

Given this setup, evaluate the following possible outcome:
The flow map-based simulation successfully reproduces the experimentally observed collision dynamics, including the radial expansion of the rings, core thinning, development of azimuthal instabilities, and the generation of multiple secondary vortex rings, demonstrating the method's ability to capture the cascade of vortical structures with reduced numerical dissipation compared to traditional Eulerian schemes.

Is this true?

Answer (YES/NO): NO